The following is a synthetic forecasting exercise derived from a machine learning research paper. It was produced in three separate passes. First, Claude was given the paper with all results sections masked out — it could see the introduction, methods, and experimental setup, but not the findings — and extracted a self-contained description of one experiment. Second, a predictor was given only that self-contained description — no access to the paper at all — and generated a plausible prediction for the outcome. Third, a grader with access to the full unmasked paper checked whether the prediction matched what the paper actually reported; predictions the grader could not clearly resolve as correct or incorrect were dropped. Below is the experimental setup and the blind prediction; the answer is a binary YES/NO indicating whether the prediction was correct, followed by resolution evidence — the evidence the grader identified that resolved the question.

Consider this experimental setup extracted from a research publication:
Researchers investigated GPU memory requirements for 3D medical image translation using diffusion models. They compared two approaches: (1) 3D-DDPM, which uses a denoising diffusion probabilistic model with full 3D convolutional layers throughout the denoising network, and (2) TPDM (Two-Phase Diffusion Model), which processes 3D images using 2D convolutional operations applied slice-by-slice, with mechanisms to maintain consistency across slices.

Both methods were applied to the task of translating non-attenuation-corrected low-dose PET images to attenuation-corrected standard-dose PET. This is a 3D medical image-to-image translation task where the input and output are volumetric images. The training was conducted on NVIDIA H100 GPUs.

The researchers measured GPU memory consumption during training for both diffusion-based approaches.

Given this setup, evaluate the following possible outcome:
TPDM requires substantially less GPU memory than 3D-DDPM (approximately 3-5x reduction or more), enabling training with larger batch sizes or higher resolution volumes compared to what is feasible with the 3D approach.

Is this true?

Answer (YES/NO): YES